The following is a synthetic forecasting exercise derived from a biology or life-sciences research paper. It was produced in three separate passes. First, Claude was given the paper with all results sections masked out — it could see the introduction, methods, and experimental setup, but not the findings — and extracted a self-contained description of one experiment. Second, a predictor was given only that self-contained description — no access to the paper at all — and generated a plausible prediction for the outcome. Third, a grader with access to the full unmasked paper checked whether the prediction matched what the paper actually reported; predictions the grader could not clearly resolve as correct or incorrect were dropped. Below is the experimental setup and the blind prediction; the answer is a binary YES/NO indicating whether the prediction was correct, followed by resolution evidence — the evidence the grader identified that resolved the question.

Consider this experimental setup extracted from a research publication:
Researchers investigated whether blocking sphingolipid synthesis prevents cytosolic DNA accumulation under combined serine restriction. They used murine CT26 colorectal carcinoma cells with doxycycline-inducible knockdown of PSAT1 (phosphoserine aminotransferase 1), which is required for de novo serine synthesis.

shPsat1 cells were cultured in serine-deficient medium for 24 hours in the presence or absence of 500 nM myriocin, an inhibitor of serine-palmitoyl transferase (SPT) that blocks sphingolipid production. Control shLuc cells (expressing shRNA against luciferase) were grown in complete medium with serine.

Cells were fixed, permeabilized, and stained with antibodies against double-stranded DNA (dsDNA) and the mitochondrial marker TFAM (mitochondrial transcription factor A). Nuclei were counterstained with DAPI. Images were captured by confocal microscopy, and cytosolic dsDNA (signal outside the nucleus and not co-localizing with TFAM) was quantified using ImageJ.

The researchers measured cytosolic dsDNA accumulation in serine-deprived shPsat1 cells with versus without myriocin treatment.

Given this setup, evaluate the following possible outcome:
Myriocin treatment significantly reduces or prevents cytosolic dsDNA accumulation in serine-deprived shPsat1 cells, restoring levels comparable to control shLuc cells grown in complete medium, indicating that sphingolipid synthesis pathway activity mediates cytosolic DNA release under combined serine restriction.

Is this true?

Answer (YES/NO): YES